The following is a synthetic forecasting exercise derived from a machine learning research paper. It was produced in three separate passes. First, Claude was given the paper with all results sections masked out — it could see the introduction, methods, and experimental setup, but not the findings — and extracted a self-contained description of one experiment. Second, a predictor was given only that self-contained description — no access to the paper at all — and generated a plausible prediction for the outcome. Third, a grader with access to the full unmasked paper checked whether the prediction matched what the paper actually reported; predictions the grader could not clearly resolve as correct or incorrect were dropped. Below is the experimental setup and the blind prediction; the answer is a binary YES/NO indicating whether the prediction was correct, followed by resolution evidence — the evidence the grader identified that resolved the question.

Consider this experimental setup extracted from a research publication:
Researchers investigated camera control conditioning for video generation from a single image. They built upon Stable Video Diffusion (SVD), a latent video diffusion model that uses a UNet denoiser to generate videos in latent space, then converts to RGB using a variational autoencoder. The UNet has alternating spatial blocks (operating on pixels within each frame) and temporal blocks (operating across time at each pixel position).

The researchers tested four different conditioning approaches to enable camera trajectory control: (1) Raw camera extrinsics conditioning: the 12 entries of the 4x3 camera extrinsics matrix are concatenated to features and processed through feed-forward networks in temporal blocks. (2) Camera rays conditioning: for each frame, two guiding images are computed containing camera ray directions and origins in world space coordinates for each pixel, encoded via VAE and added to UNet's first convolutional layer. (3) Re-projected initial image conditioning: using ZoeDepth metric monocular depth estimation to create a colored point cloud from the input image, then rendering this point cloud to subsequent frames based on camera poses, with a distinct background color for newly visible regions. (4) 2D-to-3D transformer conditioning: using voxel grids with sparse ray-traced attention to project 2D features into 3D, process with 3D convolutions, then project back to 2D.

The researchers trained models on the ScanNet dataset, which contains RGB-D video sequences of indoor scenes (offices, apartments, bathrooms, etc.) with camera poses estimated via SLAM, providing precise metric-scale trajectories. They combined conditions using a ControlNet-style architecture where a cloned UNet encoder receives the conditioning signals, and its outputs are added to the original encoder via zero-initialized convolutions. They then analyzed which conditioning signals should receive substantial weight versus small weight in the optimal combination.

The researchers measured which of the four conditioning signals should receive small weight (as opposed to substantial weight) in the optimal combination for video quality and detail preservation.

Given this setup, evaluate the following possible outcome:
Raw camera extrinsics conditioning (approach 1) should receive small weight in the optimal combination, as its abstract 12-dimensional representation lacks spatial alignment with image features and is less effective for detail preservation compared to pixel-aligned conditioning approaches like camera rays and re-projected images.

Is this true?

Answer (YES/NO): NO